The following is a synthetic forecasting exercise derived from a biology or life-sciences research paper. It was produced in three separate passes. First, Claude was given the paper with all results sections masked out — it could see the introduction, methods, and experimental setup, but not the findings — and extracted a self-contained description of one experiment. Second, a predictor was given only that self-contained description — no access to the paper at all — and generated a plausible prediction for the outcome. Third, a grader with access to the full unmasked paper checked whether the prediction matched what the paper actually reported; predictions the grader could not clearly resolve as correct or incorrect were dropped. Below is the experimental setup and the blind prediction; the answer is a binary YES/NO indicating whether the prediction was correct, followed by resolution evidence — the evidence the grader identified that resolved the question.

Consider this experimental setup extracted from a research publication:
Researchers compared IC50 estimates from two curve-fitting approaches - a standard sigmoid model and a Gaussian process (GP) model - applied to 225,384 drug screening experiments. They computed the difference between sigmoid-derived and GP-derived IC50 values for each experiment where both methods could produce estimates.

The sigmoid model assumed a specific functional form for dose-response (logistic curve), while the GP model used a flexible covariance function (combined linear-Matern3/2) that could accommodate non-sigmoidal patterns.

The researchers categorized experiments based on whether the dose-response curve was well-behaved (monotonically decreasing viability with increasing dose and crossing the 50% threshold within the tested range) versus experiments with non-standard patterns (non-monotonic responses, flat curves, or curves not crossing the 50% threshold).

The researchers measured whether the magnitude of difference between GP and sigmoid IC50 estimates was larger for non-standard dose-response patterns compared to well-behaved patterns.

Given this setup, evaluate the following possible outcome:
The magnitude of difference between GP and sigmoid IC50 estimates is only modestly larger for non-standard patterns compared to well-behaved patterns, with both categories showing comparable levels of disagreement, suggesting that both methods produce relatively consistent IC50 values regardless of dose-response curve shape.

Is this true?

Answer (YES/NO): NO